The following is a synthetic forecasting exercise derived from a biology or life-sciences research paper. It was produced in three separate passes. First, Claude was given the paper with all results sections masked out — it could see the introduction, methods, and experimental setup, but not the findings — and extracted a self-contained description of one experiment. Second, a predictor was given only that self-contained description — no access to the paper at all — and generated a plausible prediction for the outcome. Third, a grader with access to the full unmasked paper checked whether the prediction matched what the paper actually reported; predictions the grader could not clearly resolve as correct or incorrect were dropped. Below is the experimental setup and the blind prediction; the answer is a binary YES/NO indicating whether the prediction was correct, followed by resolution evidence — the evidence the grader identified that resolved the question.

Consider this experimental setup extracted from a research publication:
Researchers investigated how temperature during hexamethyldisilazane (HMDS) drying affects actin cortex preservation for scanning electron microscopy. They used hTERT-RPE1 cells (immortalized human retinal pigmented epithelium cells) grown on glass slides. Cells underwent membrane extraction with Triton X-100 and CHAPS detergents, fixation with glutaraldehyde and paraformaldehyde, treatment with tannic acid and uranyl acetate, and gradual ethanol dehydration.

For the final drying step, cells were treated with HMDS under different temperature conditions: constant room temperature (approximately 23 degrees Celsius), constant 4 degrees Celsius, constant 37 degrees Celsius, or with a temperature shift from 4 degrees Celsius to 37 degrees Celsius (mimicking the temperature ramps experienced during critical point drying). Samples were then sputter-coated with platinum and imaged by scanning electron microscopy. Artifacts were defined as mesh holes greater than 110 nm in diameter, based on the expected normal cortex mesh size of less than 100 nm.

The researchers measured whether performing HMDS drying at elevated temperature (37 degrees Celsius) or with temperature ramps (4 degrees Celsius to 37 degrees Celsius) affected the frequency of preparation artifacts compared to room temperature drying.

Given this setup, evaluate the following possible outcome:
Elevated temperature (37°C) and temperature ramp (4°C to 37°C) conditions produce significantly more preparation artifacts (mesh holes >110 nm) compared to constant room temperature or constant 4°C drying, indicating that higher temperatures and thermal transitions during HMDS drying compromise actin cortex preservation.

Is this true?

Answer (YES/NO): NO